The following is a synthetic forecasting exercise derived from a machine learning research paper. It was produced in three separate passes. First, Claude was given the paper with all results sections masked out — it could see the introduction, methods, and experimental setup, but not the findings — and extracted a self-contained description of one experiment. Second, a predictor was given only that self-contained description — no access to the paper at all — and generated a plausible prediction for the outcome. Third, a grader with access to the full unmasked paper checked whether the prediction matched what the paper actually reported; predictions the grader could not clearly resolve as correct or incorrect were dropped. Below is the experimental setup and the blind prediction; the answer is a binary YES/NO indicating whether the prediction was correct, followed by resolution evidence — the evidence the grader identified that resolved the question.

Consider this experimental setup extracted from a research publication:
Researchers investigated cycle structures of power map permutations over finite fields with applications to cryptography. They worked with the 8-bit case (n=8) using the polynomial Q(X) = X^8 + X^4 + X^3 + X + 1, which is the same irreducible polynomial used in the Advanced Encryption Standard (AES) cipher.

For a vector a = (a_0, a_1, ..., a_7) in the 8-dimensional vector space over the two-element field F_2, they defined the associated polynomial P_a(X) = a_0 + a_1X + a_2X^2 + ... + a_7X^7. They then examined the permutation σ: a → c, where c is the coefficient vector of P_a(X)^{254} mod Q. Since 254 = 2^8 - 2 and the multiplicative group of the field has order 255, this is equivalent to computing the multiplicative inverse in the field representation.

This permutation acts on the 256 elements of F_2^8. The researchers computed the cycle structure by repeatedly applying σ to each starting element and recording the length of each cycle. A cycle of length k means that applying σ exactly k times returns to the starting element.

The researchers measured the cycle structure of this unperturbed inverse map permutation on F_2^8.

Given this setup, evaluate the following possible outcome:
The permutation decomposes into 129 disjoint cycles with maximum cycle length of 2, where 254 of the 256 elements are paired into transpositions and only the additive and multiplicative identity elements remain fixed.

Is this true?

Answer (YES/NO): NO